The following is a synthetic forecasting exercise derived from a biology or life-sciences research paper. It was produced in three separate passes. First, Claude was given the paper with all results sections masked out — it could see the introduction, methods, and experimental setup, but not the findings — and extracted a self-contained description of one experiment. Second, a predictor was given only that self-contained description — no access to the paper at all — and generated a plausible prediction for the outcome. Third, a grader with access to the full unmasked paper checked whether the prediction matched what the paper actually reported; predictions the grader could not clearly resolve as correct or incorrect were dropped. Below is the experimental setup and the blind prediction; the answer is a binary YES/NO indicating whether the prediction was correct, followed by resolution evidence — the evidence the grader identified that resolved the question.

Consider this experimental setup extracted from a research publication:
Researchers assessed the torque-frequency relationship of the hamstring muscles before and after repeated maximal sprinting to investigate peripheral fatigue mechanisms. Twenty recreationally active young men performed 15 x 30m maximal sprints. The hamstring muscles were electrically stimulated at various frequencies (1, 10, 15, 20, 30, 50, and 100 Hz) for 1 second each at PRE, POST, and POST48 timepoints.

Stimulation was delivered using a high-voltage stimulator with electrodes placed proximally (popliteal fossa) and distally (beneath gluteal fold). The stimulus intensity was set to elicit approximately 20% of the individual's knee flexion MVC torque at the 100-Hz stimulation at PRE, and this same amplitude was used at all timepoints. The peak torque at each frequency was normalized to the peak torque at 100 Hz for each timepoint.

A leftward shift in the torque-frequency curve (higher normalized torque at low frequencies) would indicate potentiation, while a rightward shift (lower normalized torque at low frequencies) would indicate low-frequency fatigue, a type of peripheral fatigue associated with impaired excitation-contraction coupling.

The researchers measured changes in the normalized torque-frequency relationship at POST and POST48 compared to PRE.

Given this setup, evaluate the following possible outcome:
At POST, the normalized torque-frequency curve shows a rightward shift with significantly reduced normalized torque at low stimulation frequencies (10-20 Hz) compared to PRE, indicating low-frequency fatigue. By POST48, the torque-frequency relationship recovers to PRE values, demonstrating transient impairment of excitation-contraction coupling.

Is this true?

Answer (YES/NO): NO